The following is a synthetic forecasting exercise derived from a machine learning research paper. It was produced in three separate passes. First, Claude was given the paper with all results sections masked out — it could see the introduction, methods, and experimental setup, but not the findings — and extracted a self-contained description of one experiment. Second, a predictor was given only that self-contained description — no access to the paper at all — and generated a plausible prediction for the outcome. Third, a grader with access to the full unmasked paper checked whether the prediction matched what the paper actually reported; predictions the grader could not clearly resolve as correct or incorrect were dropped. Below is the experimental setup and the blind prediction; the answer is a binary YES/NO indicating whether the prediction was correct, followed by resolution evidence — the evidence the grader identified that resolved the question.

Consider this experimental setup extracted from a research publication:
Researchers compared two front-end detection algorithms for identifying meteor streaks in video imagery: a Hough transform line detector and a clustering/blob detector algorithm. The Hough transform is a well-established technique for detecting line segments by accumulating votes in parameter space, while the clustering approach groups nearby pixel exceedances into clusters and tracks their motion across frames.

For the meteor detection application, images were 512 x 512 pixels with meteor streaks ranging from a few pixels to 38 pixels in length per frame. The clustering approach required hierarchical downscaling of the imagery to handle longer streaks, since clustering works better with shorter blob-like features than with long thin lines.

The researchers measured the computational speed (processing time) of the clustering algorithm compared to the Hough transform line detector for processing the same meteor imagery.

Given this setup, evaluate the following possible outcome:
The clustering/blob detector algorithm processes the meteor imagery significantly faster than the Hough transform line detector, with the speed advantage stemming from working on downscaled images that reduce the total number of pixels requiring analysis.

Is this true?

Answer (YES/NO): NO